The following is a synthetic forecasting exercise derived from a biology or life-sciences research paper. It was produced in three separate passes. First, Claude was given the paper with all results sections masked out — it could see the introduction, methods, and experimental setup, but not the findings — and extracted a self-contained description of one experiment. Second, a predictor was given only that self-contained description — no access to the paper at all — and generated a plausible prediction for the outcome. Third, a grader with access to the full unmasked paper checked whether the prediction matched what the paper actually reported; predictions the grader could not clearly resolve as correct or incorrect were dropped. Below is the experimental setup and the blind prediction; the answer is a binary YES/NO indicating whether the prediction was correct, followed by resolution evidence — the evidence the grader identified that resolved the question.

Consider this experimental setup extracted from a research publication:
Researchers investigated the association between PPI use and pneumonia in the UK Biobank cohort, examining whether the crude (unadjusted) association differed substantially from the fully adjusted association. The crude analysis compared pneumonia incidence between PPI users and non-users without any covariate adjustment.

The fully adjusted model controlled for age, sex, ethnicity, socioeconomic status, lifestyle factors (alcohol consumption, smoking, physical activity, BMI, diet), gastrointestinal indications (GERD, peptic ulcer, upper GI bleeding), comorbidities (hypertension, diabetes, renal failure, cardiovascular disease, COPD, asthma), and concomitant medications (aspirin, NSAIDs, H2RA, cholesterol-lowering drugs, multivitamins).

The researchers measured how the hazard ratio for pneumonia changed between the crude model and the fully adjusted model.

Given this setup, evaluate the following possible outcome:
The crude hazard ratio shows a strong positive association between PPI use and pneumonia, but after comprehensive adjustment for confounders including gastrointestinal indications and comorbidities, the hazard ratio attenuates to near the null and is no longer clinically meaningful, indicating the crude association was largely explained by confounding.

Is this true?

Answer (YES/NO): NO